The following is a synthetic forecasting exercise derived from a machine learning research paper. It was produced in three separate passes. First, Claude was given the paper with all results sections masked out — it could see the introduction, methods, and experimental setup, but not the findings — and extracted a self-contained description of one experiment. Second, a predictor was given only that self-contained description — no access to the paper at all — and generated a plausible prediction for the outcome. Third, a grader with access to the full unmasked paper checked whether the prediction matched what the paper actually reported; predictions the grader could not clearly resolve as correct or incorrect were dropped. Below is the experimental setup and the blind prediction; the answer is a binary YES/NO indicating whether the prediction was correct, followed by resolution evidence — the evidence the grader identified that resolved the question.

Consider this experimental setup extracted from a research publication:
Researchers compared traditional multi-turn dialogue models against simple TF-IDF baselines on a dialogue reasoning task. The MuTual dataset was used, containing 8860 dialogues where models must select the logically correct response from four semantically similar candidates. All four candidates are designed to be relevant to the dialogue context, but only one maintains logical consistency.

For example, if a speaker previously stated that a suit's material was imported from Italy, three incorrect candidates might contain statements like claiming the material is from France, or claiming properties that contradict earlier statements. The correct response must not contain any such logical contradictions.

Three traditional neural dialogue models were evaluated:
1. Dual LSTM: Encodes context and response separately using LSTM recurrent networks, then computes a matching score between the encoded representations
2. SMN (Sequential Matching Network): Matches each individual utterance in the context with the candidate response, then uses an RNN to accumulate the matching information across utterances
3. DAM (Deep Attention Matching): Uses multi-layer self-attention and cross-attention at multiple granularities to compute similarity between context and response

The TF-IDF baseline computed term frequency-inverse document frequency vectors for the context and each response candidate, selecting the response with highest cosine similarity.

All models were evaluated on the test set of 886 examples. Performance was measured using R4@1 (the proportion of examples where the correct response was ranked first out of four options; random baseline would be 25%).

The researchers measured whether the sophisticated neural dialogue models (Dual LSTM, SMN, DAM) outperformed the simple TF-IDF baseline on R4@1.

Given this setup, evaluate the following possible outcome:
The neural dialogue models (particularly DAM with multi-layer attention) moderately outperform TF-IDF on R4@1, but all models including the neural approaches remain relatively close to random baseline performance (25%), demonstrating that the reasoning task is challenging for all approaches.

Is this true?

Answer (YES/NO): NO